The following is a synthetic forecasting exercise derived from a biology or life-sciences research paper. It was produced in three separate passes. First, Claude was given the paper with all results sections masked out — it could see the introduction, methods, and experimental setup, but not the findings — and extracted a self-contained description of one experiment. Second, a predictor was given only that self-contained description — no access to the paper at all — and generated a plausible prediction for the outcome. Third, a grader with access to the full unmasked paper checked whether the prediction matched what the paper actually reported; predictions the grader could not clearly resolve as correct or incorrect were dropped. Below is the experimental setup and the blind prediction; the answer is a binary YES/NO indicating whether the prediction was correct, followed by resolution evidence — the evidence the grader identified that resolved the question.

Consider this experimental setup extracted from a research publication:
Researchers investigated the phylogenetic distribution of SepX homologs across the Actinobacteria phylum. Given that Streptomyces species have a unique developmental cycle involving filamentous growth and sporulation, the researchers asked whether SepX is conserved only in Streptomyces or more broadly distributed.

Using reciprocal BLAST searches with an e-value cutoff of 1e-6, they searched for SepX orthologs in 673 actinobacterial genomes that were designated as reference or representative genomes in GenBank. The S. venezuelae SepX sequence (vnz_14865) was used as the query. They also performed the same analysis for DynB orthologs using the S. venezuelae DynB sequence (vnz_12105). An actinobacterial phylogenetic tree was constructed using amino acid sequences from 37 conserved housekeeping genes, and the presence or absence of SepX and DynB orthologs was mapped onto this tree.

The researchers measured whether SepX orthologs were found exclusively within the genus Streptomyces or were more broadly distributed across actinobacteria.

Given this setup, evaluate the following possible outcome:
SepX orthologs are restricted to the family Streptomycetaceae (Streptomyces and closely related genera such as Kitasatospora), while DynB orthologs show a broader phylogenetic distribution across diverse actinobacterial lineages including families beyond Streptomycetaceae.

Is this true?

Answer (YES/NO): NO